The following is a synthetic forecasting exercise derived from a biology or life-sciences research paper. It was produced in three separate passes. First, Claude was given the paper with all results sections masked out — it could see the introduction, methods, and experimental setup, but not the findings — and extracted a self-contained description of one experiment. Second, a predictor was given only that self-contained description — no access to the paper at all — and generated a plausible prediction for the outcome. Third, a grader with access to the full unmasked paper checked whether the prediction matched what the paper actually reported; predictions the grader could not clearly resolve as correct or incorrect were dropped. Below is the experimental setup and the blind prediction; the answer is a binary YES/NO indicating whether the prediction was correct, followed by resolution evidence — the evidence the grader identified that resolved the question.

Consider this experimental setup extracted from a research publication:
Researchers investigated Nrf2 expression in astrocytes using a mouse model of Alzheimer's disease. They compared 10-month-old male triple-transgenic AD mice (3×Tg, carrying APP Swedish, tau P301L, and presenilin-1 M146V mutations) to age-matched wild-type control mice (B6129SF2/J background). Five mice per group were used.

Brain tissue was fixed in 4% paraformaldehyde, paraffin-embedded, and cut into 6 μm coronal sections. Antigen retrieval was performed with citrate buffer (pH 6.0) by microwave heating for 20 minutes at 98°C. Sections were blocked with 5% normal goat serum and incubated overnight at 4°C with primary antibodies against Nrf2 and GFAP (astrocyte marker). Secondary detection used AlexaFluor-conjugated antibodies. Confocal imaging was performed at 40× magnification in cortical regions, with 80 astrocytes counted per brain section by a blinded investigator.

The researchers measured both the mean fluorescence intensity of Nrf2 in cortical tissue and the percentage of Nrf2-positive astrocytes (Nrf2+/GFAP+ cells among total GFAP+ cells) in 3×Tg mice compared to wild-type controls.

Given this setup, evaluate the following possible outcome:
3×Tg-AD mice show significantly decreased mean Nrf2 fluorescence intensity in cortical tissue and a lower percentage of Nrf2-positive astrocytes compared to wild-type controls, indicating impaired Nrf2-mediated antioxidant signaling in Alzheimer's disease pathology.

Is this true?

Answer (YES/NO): YES